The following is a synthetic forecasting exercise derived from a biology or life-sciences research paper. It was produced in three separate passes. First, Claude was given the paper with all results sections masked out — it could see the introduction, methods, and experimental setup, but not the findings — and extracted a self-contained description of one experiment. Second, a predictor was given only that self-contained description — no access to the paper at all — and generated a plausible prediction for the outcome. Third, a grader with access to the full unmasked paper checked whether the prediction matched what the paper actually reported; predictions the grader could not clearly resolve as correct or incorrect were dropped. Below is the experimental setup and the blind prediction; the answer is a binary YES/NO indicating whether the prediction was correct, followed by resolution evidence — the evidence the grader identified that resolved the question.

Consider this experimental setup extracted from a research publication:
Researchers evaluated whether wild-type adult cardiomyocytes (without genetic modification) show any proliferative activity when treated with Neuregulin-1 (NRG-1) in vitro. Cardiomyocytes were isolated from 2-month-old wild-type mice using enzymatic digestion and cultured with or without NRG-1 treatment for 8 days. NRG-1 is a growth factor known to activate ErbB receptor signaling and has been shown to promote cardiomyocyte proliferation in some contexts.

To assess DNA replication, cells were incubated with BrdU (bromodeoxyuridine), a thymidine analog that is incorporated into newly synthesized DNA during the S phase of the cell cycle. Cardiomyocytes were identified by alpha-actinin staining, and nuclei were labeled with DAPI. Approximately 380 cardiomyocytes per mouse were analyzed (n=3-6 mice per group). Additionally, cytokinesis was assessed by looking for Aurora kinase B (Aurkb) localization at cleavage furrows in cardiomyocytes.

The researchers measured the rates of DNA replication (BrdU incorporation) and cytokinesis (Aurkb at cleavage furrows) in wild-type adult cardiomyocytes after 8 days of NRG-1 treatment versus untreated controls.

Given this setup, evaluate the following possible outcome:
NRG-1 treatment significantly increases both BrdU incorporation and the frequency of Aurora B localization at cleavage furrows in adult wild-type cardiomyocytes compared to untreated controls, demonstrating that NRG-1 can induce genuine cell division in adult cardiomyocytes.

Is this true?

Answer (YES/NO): NO